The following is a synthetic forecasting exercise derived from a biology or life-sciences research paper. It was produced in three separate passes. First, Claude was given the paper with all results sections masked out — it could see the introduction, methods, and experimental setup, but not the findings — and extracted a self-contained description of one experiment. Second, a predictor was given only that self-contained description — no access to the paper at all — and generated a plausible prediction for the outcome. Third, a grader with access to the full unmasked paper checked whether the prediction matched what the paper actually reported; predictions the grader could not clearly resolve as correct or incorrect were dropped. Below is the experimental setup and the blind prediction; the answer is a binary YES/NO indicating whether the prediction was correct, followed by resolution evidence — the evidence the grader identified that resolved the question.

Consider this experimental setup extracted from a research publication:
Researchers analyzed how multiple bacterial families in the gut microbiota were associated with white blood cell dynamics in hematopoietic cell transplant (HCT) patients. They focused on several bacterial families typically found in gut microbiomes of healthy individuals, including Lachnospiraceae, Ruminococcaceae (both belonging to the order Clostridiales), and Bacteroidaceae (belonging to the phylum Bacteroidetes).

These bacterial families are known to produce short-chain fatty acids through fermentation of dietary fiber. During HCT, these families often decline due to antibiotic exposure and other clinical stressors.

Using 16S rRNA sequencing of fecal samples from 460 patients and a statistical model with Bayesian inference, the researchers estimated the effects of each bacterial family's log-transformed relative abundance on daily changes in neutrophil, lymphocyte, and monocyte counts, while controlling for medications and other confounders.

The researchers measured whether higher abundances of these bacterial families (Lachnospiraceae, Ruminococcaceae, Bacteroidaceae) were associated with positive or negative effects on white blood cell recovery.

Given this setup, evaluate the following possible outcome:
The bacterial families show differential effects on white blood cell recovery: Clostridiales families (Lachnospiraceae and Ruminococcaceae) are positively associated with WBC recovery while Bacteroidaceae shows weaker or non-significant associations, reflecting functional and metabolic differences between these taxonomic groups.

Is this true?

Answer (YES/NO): NO